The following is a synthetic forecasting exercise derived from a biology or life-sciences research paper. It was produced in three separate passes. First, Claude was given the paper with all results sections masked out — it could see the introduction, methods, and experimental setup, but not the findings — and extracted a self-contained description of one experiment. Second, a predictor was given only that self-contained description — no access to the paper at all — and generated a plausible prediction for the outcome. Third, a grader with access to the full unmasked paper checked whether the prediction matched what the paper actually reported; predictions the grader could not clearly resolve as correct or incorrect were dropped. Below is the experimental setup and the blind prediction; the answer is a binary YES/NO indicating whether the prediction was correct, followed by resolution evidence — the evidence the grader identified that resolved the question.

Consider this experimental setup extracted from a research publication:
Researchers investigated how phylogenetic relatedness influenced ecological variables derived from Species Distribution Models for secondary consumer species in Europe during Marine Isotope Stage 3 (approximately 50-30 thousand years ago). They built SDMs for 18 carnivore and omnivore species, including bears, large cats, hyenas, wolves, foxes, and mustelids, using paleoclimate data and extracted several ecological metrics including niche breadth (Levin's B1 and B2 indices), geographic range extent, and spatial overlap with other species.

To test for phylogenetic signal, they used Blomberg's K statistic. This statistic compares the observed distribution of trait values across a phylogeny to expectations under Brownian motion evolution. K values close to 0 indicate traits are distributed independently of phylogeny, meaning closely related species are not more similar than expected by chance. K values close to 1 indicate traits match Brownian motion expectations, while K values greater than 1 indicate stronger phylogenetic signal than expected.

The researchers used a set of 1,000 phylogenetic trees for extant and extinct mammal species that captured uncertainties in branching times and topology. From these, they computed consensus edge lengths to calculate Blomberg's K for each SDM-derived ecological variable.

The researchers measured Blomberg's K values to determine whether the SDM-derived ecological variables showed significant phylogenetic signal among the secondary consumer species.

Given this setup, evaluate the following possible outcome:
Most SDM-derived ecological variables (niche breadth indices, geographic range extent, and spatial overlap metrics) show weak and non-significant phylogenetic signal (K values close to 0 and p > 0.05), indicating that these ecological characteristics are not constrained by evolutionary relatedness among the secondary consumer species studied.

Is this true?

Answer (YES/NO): YES